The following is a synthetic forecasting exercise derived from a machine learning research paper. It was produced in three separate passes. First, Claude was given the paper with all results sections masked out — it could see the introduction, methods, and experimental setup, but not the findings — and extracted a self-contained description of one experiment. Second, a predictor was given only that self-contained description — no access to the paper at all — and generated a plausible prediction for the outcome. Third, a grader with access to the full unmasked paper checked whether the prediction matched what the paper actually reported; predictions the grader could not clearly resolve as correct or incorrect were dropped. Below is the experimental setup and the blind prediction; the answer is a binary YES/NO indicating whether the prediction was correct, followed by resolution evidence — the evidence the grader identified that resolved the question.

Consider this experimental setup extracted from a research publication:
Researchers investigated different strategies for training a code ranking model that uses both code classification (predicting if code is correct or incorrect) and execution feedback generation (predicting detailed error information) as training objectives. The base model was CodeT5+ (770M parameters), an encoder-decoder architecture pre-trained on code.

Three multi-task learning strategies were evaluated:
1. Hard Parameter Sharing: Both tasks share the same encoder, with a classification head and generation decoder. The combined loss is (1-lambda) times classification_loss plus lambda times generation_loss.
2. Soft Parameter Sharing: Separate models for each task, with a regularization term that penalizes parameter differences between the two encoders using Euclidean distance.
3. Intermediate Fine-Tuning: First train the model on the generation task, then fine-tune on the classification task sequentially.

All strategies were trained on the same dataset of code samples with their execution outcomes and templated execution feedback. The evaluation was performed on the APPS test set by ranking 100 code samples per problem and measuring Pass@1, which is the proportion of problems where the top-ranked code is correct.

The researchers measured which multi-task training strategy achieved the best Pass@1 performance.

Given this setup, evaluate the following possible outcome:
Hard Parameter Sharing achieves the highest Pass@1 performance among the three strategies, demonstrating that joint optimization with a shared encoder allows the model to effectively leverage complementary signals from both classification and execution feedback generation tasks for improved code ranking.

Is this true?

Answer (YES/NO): YES